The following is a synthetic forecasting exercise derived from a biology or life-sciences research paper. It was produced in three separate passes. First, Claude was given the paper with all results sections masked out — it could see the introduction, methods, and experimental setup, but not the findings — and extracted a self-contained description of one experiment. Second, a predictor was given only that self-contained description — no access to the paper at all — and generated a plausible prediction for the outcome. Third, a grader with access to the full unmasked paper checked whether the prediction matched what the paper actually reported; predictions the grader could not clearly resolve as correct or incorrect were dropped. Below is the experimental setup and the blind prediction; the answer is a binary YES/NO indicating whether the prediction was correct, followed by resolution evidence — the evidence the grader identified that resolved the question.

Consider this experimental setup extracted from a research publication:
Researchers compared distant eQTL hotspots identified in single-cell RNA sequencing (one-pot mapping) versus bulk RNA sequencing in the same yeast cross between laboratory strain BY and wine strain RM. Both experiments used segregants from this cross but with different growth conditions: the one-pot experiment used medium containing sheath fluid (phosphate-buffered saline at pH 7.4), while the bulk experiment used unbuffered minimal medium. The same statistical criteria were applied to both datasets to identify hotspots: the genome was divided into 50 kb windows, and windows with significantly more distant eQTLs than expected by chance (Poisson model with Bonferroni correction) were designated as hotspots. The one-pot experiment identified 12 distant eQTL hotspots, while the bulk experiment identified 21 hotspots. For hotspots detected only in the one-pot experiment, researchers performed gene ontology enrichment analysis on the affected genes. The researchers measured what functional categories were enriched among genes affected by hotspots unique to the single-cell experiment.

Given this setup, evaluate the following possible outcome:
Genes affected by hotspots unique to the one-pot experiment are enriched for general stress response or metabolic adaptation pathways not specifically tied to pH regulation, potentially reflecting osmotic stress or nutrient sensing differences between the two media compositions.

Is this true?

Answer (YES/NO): NO